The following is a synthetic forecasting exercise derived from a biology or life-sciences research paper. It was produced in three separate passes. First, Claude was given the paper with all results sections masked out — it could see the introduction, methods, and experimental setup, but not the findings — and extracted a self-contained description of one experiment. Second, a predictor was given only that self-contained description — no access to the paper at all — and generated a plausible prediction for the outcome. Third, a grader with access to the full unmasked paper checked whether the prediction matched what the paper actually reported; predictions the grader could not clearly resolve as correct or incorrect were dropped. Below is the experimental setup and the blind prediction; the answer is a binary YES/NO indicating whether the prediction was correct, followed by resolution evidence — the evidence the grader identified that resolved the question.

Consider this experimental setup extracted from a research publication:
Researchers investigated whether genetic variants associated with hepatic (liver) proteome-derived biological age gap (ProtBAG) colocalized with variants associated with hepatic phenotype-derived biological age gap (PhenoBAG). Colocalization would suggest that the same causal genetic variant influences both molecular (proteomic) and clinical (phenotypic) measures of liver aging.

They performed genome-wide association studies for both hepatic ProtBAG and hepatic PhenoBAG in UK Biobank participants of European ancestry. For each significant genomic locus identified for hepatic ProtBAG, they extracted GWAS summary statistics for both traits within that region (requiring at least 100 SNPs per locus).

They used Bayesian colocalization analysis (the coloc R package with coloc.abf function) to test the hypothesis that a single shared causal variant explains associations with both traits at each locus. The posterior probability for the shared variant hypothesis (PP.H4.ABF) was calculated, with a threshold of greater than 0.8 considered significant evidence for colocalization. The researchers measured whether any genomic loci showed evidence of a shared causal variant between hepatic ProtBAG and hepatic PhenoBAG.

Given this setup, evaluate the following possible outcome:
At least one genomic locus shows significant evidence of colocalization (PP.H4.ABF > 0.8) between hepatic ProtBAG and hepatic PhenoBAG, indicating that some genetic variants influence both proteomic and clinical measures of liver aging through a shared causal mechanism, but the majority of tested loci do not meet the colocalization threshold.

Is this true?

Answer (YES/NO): YES